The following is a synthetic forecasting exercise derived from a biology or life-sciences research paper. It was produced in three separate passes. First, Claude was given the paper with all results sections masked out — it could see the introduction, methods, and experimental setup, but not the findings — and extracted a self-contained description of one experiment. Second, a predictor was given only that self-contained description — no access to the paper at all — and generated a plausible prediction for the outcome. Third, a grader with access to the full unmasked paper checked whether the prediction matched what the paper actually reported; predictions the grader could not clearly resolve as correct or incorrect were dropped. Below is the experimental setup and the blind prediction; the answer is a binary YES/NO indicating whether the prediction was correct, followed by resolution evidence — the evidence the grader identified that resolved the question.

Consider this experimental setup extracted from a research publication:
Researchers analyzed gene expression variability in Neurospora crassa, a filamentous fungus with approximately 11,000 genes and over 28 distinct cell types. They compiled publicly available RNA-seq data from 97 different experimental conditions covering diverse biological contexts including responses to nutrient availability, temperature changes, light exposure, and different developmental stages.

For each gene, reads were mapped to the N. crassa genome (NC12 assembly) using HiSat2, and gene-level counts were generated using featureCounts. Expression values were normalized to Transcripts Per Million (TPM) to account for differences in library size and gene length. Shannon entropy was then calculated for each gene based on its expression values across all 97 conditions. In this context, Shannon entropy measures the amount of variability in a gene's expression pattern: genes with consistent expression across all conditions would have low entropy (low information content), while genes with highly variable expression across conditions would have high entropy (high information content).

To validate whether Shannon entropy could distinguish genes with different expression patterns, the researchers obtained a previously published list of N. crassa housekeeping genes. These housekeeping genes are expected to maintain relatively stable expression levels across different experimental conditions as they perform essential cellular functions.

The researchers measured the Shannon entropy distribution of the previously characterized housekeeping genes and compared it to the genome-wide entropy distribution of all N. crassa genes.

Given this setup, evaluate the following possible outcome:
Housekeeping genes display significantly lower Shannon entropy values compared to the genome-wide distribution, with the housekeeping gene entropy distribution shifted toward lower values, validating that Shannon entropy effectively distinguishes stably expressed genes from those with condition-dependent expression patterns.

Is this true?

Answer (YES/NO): YES